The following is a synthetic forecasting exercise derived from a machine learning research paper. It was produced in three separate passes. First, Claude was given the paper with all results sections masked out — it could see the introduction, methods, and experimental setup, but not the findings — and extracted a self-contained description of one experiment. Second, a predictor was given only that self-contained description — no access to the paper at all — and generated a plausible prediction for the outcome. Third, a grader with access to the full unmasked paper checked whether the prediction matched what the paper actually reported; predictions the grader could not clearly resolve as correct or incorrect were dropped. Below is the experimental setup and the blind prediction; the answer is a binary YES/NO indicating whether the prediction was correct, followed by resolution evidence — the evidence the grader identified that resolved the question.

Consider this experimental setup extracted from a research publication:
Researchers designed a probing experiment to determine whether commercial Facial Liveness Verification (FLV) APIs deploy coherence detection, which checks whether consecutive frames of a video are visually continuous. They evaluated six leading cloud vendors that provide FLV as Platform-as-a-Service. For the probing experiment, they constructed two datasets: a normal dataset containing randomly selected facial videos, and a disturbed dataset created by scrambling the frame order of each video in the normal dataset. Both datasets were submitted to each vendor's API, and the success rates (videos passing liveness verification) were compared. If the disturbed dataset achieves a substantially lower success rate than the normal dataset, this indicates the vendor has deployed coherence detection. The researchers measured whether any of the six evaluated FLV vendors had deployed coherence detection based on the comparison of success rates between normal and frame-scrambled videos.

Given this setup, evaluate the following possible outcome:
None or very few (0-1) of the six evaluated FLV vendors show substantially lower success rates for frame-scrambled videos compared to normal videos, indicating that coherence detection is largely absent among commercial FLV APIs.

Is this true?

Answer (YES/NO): YES